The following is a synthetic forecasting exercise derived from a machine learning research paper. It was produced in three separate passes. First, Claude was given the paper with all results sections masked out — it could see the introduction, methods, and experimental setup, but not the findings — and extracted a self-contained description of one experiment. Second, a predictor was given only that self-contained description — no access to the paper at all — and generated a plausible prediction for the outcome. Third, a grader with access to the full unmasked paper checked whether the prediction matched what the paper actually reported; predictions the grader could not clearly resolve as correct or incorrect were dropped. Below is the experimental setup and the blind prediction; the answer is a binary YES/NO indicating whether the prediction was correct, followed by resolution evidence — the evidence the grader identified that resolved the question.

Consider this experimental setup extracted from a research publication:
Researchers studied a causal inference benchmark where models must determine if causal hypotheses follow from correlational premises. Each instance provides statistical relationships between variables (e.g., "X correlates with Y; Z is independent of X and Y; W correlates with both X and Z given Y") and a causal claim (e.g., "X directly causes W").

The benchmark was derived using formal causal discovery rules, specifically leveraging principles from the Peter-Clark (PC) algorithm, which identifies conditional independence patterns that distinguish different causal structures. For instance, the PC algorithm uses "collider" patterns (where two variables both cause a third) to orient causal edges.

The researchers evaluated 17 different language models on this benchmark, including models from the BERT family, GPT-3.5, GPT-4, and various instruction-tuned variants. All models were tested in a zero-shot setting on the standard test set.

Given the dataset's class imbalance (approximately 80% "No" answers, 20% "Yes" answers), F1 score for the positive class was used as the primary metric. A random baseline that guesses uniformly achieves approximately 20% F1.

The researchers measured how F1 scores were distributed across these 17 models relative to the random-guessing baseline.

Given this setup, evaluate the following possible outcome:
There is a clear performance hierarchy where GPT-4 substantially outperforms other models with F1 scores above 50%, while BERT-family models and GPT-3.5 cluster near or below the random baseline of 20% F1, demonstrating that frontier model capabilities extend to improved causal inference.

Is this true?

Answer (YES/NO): NO